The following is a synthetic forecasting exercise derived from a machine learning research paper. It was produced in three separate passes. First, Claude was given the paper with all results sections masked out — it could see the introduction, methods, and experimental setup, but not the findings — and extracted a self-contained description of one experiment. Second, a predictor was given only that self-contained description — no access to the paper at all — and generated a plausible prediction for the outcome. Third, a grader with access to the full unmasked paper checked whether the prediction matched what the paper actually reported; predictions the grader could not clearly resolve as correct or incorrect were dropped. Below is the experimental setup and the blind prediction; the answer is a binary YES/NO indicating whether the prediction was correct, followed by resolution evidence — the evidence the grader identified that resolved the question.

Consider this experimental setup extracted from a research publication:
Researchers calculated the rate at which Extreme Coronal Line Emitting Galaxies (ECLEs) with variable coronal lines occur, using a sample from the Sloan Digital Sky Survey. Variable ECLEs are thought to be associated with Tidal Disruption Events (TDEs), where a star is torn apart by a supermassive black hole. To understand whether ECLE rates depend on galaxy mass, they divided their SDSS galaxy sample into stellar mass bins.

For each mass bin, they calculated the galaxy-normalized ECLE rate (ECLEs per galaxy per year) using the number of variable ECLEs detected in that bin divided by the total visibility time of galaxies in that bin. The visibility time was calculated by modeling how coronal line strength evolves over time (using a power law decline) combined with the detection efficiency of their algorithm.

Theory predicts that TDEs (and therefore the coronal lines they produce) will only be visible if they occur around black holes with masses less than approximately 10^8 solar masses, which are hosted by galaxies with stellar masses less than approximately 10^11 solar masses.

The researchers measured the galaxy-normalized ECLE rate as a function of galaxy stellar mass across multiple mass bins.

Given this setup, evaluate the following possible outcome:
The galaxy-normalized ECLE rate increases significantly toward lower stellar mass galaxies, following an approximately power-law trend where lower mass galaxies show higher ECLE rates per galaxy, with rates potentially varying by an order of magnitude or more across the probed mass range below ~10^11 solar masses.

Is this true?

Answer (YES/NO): YES